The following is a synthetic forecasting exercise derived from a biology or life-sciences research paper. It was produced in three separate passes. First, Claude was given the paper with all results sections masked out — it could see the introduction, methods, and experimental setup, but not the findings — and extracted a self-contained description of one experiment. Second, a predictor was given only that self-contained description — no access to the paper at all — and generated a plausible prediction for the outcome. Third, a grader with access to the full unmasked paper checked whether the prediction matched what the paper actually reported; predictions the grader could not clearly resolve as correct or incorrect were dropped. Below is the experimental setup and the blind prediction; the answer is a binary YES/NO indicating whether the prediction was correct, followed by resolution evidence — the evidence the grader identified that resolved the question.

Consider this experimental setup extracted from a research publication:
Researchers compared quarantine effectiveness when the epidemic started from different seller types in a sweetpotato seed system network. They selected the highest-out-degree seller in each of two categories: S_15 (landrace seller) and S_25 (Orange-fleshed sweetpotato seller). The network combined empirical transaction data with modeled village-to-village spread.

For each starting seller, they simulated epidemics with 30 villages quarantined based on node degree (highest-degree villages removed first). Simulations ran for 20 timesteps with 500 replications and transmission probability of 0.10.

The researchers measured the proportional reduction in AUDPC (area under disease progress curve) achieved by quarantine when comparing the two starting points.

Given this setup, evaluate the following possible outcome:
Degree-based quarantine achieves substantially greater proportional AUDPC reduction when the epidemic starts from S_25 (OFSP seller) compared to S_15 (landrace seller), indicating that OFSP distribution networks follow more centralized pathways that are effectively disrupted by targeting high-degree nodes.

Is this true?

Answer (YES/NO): NO